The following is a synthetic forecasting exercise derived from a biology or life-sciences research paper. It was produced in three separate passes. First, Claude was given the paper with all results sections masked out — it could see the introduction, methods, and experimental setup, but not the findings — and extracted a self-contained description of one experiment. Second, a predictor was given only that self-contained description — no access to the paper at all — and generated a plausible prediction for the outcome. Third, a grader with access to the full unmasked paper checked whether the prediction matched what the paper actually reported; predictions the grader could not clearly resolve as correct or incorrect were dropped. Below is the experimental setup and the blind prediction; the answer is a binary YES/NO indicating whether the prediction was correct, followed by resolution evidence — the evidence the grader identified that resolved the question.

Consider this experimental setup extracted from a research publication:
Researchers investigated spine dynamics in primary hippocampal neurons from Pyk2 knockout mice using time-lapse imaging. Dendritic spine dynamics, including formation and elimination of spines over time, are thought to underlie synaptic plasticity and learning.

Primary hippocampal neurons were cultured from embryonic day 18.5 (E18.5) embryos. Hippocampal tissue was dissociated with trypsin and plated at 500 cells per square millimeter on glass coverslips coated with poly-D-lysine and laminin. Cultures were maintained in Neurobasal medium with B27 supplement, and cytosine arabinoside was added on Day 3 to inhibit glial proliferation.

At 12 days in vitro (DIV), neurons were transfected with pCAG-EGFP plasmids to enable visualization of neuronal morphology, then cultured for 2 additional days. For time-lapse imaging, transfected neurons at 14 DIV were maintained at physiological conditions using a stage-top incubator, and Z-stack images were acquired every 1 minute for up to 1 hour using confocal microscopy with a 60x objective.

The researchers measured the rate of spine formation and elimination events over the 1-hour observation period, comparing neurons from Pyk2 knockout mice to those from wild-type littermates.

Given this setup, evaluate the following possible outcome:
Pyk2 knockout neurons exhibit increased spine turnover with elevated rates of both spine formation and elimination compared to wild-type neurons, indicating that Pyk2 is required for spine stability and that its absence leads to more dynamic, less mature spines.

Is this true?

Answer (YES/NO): NO